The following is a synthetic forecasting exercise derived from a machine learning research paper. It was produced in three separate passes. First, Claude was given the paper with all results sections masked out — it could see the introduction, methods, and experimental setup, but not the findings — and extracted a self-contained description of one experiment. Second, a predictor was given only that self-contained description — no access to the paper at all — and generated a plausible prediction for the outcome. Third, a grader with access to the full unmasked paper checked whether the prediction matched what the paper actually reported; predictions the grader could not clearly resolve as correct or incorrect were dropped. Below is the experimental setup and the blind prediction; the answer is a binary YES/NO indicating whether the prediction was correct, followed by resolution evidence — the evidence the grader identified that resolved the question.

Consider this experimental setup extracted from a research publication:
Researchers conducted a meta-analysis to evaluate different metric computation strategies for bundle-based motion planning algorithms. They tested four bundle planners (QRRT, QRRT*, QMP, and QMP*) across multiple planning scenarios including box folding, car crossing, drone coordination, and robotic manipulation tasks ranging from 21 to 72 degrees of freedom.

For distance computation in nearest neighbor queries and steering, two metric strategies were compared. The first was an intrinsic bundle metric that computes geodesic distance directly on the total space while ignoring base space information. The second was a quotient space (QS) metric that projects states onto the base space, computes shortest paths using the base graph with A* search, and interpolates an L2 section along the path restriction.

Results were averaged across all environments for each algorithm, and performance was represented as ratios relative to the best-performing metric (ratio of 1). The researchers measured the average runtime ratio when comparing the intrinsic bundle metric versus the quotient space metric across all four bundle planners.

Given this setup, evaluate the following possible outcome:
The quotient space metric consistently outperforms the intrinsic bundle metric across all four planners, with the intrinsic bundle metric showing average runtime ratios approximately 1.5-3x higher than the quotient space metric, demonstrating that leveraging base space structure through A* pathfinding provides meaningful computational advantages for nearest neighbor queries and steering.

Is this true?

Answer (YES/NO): NO